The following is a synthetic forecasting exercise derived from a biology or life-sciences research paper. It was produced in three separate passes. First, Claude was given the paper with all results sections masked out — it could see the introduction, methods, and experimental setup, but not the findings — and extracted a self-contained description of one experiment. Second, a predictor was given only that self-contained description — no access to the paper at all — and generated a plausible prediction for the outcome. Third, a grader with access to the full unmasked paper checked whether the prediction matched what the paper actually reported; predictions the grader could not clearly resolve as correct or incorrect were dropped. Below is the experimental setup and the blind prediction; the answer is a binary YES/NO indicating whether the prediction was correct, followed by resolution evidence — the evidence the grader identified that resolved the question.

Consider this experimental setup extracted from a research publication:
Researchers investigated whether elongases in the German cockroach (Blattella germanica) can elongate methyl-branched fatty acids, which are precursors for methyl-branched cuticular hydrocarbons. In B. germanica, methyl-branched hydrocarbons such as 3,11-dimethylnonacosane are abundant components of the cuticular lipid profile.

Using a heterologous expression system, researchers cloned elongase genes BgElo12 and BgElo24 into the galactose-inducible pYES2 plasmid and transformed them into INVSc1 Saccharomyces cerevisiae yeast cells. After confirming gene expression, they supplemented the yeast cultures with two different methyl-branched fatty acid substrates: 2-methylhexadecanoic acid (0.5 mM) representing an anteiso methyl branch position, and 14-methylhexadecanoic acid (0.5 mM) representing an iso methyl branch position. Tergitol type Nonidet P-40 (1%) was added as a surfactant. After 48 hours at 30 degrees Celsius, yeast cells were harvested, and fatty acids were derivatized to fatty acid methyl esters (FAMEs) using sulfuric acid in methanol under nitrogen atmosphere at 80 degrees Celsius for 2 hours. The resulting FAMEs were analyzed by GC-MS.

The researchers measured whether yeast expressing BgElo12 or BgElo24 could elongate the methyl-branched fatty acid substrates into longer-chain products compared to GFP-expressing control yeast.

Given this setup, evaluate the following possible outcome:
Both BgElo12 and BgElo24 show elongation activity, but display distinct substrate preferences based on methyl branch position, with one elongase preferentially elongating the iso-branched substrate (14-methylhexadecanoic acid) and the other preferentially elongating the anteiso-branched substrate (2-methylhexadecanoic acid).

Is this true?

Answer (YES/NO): NO